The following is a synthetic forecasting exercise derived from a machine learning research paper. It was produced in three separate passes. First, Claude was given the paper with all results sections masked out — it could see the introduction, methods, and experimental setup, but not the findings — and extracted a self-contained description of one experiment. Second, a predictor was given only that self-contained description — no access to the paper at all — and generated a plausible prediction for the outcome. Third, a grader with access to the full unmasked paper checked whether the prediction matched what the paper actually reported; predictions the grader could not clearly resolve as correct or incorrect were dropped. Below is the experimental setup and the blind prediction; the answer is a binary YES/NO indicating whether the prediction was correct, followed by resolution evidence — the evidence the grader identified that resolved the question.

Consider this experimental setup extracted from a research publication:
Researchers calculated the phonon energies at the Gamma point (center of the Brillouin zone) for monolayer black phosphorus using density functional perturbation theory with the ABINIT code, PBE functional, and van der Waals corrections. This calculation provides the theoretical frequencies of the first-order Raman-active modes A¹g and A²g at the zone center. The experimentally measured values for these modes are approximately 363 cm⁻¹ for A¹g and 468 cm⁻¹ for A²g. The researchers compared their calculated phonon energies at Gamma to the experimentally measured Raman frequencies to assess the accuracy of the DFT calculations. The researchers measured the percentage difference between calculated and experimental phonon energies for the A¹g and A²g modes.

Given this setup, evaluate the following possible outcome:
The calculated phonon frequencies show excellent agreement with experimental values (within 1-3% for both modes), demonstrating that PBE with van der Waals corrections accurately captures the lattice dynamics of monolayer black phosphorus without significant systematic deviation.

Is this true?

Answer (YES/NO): NO